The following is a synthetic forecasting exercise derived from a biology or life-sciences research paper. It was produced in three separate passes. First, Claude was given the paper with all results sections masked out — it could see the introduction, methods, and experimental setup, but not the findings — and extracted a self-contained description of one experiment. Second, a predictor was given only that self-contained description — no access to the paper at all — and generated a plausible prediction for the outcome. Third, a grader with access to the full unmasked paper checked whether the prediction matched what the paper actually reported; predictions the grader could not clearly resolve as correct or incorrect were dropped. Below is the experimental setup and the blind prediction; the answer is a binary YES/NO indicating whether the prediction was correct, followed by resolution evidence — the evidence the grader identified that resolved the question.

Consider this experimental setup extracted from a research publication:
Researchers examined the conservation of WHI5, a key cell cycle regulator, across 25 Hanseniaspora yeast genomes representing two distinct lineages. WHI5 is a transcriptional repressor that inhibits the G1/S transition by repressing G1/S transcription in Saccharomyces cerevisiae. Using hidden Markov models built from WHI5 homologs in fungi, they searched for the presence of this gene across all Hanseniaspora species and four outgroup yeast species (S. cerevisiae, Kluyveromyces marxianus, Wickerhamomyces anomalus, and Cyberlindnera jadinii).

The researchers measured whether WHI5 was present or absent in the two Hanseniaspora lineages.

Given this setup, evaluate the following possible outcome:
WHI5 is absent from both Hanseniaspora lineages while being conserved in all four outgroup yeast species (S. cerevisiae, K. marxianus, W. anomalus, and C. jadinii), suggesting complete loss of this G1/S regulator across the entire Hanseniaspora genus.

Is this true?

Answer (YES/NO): YES